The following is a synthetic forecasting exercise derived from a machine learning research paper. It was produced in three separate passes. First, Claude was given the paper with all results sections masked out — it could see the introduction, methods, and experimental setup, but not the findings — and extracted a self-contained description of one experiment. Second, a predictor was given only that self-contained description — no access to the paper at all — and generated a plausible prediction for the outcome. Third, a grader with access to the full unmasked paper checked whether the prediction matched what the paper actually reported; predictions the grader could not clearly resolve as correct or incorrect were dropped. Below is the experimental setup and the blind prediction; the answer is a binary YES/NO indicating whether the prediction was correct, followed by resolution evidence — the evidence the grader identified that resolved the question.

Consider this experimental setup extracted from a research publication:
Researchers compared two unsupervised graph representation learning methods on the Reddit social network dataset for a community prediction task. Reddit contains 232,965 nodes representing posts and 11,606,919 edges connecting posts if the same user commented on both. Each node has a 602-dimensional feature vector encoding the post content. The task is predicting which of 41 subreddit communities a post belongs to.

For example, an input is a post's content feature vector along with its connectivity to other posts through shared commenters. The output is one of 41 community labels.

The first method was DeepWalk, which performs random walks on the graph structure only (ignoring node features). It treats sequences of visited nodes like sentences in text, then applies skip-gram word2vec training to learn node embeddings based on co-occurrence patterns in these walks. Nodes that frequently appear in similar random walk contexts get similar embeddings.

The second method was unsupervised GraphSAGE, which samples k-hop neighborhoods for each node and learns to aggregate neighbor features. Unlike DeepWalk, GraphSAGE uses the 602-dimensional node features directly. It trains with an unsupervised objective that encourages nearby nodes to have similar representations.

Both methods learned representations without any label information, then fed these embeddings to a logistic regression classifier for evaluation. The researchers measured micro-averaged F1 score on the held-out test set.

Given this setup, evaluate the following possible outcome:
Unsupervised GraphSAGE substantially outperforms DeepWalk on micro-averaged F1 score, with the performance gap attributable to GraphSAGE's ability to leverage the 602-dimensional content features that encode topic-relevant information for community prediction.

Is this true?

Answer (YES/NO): YES